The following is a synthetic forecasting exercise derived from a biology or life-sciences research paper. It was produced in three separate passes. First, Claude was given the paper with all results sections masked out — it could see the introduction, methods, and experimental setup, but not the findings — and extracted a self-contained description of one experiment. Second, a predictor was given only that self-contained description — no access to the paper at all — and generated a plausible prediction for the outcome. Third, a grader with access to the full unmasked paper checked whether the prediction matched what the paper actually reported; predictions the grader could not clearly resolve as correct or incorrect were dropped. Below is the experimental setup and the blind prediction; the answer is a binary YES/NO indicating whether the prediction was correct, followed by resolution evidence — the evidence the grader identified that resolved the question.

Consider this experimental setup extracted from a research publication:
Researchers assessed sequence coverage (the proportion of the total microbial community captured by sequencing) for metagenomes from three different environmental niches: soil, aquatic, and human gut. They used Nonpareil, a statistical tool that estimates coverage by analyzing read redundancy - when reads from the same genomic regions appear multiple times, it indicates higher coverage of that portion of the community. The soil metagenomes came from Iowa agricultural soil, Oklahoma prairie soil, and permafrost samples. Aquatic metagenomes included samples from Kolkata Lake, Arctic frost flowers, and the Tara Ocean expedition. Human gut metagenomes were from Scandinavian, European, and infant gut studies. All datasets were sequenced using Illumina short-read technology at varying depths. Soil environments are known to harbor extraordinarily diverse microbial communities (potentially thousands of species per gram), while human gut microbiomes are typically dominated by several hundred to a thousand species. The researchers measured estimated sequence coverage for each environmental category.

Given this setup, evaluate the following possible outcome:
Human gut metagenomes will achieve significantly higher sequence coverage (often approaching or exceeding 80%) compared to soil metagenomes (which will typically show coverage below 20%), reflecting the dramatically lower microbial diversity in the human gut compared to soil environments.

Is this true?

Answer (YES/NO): NO